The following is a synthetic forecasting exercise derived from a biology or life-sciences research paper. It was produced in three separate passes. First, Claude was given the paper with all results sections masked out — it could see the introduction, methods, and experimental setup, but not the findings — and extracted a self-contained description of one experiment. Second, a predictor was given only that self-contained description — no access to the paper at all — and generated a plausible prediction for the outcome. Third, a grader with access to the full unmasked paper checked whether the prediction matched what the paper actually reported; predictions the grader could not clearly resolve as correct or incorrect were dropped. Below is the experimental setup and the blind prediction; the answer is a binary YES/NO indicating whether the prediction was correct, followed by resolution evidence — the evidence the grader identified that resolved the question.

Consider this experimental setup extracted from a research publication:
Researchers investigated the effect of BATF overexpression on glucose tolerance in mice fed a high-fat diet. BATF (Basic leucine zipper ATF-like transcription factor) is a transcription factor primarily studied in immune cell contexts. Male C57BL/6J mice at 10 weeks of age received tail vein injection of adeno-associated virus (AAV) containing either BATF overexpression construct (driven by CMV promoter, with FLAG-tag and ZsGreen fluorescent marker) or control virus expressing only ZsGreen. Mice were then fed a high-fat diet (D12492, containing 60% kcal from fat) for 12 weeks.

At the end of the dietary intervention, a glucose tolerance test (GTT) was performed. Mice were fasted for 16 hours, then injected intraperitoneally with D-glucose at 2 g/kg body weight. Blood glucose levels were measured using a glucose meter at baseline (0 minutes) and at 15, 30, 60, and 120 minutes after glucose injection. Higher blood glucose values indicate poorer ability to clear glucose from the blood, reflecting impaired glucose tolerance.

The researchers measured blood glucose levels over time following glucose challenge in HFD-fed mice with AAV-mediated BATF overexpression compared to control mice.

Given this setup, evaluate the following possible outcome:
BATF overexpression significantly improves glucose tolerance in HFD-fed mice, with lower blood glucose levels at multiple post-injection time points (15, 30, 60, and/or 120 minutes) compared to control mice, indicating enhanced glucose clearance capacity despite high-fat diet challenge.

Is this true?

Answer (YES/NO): NO